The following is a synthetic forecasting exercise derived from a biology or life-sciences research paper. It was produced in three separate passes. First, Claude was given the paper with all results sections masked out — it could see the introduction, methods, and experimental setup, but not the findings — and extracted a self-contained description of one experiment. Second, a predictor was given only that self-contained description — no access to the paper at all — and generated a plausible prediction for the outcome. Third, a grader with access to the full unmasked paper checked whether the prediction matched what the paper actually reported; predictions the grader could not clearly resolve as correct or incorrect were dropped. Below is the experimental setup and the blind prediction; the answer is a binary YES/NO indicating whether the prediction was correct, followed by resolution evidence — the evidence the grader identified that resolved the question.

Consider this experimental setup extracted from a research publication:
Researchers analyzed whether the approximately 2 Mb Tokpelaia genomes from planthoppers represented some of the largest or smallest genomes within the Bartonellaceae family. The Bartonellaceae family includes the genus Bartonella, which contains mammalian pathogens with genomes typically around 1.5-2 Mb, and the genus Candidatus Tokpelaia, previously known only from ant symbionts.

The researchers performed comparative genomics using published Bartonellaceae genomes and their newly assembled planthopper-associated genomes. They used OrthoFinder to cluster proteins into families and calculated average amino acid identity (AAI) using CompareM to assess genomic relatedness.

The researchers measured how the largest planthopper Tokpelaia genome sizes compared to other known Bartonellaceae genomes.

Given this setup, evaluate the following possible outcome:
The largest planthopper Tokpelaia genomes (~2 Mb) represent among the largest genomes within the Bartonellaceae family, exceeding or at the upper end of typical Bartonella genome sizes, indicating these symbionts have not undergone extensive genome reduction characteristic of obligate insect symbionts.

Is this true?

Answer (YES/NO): YES